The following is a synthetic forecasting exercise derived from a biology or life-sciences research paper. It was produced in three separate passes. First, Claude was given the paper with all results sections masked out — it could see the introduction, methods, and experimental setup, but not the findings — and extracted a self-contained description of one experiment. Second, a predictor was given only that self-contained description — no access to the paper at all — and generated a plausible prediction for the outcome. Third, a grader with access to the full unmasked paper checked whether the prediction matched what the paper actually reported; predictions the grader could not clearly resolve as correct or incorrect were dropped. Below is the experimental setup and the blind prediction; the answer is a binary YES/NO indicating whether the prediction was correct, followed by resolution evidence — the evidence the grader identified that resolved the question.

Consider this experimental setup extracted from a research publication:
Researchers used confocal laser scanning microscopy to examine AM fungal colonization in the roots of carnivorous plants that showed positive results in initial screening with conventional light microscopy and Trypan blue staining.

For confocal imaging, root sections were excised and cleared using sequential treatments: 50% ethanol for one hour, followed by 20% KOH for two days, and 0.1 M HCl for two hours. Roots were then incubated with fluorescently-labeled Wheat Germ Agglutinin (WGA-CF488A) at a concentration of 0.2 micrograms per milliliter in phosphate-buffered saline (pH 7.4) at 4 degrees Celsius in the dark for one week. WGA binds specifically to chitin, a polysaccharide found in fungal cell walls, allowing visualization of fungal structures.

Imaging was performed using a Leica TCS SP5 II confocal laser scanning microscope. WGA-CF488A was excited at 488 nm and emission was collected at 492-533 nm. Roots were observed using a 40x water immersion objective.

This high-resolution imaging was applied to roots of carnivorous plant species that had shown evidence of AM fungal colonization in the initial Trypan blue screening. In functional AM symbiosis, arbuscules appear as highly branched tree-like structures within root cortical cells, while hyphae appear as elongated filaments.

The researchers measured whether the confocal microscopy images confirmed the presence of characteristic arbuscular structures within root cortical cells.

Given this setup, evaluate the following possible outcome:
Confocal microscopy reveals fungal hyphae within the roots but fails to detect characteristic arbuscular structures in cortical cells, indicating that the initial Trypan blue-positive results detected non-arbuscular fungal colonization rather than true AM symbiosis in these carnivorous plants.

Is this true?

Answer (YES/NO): NO